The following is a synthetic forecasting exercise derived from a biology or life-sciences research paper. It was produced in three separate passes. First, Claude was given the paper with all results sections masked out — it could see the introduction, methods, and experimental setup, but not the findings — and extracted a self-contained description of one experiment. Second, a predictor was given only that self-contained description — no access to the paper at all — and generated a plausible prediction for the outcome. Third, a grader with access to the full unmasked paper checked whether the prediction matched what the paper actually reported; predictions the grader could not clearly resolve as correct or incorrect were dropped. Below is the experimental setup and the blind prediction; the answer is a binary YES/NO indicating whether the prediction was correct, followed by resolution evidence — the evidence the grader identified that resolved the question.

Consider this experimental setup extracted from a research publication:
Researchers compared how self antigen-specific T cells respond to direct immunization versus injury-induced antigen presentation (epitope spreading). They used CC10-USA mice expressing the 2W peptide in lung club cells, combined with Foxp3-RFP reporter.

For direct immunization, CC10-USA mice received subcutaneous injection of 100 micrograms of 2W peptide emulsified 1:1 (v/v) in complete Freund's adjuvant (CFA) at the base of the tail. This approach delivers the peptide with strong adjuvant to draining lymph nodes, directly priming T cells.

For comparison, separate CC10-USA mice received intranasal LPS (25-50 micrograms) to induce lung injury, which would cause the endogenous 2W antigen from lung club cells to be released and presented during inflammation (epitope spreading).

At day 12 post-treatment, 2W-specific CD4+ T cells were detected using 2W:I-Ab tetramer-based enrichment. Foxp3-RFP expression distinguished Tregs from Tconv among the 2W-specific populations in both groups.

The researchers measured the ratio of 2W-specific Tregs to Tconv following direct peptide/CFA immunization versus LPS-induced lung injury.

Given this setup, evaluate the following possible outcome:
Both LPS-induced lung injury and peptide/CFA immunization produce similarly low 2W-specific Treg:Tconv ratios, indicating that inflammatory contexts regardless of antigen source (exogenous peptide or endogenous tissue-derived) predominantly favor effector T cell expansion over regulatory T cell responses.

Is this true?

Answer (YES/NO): NO